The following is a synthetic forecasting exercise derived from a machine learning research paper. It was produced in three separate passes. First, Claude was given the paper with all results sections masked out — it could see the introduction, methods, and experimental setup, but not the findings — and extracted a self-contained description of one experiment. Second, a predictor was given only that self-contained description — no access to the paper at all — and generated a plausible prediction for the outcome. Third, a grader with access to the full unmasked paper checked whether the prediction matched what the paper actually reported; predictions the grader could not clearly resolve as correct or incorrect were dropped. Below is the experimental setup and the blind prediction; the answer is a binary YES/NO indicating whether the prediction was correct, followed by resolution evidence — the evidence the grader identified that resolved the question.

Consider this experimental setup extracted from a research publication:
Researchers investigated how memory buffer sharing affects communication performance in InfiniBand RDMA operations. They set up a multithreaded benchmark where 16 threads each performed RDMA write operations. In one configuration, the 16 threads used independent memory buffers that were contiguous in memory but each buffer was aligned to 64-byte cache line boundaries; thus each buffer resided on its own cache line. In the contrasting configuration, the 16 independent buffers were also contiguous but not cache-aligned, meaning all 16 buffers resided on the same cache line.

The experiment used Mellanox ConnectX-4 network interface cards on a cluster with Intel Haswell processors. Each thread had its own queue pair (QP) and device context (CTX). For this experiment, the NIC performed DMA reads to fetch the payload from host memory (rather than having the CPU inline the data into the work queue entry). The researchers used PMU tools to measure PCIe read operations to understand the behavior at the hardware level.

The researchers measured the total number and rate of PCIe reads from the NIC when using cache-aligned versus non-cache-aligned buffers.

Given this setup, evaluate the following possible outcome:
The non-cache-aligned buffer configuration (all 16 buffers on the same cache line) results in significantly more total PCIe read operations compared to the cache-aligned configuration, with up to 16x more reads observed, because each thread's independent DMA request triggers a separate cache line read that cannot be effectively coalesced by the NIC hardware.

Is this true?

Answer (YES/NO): NO